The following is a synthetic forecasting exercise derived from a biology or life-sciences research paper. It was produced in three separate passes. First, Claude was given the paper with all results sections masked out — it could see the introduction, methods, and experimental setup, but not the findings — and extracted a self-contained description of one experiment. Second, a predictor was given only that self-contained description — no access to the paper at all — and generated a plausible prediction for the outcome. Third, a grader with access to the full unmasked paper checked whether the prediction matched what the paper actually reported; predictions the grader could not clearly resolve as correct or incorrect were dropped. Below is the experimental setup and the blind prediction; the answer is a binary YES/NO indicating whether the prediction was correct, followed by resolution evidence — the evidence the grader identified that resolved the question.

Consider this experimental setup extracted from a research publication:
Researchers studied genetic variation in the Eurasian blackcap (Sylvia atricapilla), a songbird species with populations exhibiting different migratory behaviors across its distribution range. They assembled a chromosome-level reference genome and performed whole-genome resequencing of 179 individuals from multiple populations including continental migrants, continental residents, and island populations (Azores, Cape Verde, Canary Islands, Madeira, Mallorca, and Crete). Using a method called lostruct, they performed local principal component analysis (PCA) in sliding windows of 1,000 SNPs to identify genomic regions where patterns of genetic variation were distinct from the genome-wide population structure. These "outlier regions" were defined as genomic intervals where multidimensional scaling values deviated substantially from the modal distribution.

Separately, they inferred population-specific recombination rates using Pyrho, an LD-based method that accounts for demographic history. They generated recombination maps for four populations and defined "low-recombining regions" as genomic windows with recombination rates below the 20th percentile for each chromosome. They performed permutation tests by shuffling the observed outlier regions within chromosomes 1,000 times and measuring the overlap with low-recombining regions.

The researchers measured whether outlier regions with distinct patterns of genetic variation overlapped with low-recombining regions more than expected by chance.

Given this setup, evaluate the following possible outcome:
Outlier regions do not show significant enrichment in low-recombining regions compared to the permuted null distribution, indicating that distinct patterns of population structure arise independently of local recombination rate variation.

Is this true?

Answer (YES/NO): NO